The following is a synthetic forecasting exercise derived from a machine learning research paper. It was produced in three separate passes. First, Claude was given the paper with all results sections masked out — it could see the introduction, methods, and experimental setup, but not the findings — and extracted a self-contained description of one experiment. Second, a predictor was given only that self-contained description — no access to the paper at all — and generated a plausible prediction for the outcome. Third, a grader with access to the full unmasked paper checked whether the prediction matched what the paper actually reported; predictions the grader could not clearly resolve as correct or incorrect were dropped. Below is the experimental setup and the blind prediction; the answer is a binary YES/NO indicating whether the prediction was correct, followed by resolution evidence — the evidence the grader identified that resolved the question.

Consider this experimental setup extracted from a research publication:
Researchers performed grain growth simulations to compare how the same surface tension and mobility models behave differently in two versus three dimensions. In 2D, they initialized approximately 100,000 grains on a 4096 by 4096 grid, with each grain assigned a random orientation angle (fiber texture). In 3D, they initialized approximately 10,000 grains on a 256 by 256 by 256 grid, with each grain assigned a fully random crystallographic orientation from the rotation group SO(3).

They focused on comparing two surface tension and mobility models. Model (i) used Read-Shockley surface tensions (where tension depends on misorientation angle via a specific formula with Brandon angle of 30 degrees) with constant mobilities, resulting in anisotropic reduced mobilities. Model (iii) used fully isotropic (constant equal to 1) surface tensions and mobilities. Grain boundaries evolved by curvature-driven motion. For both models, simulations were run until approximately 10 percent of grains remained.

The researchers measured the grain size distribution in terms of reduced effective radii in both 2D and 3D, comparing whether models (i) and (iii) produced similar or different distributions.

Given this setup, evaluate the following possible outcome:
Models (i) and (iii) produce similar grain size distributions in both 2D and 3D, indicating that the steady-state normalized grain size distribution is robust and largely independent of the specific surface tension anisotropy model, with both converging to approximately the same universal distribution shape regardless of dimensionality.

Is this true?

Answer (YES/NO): NO